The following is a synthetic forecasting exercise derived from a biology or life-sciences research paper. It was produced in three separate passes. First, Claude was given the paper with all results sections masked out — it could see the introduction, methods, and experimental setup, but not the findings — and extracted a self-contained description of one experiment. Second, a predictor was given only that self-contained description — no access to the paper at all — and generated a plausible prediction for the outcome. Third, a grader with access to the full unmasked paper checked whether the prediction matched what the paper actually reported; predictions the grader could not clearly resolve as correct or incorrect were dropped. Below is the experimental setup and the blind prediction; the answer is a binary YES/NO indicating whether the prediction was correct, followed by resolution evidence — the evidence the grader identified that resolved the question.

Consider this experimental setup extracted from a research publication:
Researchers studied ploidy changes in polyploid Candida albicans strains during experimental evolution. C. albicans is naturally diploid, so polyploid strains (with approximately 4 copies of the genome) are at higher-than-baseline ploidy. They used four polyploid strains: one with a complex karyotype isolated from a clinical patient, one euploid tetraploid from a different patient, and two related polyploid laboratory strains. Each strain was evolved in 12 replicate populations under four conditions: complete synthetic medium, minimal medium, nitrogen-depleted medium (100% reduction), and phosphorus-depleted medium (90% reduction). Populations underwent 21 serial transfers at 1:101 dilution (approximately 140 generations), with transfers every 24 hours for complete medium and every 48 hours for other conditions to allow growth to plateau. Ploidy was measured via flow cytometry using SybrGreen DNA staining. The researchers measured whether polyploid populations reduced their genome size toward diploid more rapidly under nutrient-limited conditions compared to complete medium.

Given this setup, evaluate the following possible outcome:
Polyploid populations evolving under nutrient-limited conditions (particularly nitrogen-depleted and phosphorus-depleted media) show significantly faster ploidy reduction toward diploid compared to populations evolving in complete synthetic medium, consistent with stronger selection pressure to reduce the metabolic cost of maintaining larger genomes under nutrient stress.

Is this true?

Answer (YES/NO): NO